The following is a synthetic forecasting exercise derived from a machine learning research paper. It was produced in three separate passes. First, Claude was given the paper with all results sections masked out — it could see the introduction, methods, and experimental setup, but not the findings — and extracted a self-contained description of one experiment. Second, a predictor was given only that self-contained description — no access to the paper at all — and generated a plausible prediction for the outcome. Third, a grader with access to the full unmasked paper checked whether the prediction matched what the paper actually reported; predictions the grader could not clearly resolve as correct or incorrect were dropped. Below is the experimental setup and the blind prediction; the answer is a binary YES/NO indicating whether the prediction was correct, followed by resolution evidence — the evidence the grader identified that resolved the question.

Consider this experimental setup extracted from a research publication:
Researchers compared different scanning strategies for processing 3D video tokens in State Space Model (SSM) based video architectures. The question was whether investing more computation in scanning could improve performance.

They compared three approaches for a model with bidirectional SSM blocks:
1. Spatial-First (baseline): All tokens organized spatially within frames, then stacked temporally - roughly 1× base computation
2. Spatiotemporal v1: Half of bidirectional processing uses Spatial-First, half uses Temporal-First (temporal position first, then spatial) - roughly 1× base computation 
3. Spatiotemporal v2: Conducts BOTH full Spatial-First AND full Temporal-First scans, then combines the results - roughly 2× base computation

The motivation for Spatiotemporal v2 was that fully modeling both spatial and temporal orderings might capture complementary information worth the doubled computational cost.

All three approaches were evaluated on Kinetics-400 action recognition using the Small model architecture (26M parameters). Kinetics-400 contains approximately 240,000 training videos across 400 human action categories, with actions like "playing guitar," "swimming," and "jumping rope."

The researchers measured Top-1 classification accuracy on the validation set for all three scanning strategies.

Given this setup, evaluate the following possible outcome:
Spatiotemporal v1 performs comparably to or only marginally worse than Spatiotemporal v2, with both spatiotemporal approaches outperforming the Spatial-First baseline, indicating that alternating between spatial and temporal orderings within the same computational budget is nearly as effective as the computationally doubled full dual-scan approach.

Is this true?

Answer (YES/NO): NO